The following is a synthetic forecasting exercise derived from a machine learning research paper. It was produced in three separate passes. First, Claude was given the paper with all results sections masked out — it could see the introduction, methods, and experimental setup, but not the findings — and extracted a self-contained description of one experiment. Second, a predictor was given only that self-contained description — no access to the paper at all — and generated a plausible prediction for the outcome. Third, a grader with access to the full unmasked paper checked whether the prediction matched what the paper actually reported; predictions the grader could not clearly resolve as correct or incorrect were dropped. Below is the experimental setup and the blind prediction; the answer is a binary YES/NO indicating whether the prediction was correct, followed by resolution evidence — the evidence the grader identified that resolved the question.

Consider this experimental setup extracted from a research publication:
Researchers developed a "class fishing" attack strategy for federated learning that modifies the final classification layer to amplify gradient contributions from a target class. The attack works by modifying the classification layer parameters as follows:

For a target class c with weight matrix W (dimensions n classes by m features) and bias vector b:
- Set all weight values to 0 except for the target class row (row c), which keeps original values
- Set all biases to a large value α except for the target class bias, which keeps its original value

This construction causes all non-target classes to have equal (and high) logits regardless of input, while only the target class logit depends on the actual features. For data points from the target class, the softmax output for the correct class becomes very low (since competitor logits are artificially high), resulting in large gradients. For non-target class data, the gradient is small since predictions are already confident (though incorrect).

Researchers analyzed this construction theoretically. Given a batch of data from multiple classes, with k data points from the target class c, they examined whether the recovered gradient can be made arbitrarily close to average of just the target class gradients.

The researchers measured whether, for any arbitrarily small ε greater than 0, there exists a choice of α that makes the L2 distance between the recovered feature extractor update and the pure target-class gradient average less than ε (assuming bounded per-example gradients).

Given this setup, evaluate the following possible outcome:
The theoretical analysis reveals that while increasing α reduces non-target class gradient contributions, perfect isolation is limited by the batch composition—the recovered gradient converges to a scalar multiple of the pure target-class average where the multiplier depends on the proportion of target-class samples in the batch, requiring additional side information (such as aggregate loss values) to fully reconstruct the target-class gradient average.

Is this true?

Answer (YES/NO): NO